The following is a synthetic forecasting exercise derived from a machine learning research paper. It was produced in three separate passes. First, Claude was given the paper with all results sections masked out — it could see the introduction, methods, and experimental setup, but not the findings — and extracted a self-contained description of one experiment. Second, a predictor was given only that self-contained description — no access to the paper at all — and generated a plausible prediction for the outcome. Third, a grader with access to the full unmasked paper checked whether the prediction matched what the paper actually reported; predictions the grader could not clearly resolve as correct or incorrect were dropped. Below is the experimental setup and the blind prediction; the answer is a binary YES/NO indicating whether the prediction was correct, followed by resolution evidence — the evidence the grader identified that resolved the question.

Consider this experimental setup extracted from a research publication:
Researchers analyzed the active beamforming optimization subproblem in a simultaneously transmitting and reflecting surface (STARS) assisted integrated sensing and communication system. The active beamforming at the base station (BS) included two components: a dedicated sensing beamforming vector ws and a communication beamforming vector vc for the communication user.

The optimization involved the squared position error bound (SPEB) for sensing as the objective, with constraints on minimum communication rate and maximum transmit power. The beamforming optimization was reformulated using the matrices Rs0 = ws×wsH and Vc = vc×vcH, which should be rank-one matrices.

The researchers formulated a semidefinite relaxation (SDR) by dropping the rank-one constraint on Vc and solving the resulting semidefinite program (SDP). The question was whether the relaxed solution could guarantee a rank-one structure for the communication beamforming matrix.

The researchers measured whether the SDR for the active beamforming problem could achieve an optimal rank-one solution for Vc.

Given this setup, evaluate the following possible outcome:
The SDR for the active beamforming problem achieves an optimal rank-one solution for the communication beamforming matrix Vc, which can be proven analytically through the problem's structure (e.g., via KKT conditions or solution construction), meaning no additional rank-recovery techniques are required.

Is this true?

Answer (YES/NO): YES